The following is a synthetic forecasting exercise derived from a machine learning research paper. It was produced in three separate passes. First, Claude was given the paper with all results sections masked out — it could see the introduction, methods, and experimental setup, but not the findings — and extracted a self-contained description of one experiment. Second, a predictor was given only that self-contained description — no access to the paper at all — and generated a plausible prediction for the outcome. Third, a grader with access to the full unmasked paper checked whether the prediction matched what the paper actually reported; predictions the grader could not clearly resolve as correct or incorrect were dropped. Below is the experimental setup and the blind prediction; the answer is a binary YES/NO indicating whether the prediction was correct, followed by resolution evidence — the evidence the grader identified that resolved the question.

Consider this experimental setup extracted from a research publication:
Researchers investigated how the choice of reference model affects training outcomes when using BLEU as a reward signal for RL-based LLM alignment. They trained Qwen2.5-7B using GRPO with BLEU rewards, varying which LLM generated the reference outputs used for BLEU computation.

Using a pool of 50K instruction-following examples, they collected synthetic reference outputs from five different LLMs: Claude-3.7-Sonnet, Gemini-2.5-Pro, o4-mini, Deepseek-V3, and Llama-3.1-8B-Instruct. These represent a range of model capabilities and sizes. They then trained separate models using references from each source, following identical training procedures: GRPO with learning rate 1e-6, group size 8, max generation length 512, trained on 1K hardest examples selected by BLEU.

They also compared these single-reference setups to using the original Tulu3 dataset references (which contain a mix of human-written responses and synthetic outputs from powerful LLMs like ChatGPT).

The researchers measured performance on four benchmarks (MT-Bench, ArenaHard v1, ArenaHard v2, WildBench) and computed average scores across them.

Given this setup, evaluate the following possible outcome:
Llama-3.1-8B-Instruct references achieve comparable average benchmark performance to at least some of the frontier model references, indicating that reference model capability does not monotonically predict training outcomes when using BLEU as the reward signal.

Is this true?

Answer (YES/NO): YES